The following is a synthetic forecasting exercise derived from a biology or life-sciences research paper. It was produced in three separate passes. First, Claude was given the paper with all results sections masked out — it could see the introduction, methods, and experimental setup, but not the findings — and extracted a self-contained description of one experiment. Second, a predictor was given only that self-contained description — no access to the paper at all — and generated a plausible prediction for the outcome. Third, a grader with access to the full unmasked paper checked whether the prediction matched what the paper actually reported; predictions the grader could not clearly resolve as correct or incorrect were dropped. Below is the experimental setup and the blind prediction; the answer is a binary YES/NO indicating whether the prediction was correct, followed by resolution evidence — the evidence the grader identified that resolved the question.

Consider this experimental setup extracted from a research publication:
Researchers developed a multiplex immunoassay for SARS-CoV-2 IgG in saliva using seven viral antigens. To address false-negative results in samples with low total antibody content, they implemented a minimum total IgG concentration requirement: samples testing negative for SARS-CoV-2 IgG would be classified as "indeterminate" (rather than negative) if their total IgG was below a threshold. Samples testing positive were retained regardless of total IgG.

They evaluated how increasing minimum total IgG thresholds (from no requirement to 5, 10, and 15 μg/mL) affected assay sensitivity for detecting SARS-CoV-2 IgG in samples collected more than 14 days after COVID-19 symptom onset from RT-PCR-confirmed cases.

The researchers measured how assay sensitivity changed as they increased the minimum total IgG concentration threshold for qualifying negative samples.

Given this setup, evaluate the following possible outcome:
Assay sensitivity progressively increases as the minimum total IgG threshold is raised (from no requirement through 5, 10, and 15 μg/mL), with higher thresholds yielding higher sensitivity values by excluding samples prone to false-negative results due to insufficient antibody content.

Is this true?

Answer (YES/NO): YES